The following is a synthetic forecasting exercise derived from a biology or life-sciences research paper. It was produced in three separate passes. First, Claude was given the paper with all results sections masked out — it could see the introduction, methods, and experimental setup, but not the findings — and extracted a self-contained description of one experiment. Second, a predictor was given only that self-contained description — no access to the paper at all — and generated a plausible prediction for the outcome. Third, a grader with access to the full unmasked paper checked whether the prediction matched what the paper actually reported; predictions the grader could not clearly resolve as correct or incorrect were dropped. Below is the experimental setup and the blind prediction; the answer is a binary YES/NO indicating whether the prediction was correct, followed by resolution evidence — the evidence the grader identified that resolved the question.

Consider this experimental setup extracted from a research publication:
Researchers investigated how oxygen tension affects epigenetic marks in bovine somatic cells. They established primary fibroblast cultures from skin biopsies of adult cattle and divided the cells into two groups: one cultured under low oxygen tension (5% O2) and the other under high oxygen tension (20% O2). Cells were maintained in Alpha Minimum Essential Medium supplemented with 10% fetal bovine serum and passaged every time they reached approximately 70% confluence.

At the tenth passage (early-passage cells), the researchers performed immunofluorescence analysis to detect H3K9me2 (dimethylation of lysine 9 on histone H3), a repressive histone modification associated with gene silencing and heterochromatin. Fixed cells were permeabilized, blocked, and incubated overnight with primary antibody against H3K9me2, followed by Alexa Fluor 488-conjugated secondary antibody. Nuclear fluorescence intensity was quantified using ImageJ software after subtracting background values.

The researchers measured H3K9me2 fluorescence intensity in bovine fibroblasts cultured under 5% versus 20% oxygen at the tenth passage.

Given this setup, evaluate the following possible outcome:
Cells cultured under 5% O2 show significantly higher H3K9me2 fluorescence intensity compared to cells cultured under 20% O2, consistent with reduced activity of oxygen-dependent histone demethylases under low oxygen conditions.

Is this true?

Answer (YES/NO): YES